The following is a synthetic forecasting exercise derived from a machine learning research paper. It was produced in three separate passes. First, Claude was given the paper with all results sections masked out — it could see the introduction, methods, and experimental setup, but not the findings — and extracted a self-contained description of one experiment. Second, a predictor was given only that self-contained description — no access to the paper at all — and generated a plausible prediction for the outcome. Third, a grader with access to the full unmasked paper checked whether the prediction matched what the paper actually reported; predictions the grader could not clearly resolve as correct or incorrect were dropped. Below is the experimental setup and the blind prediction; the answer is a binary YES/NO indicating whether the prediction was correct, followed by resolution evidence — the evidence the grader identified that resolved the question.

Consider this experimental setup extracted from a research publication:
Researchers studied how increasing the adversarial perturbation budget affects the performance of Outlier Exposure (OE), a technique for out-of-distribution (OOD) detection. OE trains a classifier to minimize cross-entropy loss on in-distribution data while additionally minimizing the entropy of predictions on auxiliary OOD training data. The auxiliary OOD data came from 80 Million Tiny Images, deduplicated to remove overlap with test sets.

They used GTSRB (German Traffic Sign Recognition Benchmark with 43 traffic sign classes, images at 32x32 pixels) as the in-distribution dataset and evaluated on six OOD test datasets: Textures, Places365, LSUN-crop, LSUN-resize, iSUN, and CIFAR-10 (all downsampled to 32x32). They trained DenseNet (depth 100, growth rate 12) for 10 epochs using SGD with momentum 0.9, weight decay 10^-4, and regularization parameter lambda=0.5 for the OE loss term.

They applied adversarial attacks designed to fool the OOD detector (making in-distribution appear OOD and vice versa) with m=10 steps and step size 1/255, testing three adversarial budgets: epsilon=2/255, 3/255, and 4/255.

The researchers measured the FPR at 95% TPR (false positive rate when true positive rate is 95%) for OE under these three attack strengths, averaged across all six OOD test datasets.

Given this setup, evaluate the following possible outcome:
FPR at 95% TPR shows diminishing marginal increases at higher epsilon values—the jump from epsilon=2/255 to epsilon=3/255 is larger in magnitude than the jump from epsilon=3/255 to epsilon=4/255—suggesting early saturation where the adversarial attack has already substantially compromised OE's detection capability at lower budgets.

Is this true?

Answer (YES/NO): YES